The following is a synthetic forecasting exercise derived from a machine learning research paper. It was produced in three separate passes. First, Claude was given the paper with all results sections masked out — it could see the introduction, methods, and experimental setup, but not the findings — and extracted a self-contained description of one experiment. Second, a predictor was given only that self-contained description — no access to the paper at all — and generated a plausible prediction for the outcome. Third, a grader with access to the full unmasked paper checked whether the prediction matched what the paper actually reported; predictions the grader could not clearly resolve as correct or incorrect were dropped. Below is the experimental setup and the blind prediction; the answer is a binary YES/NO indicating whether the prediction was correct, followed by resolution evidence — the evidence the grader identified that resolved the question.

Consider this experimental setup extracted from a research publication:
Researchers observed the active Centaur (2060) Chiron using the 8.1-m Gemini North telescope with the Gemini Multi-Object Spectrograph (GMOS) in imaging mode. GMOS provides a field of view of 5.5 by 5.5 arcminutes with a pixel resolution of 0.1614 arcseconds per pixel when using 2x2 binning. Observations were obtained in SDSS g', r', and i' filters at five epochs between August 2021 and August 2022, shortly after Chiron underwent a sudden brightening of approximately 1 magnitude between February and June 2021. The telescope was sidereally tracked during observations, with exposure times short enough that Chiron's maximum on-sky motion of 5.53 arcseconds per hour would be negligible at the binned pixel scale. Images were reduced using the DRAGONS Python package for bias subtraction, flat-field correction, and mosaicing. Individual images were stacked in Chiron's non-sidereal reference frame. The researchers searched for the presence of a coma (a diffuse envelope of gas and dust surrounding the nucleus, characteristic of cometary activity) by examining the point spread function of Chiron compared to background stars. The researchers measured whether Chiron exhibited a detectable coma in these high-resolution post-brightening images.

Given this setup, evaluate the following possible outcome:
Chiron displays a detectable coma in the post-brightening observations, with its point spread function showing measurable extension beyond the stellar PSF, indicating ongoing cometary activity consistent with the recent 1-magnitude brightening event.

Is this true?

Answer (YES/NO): NO